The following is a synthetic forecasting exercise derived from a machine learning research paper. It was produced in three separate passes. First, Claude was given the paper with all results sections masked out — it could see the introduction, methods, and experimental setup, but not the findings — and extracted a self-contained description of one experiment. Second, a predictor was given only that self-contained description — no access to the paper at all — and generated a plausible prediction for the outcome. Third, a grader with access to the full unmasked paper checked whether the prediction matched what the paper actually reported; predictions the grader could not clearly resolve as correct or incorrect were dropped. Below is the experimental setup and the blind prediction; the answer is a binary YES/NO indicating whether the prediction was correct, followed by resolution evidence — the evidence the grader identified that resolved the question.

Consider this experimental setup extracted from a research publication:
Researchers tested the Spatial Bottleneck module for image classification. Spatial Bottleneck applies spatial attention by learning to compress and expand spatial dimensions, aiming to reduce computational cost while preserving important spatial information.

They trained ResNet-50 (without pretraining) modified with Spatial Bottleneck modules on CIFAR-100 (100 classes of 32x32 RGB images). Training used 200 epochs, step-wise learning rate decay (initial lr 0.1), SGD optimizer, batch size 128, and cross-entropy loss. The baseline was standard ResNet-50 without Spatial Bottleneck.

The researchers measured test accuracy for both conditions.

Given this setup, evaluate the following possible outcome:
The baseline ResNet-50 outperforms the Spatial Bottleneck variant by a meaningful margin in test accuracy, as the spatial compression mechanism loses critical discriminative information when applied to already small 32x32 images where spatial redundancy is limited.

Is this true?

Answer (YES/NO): YES